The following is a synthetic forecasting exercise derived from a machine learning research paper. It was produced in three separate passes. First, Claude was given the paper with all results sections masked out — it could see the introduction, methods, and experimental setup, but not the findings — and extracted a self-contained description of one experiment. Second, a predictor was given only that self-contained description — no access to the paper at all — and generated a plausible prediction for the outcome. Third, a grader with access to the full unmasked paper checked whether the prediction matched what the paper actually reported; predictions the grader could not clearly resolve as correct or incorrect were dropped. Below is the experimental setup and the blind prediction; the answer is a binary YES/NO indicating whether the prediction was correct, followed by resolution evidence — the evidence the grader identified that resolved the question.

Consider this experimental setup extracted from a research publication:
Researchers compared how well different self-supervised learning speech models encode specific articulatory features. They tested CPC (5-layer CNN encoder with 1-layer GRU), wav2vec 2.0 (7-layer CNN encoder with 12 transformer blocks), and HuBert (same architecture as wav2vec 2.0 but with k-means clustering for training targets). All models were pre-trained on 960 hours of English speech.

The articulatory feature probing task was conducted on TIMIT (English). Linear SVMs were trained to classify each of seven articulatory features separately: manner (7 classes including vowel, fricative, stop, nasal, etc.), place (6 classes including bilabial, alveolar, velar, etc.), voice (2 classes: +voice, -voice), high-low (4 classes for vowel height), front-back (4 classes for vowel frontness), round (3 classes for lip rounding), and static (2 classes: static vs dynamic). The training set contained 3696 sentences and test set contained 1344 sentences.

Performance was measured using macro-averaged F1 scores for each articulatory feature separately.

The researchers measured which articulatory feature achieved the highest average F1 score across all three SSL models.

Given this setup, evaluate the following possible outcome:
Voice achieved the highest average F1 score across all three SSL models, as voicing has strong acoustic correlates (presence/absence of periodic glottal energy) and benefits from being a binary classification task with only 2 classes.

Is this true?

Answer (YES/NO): YES